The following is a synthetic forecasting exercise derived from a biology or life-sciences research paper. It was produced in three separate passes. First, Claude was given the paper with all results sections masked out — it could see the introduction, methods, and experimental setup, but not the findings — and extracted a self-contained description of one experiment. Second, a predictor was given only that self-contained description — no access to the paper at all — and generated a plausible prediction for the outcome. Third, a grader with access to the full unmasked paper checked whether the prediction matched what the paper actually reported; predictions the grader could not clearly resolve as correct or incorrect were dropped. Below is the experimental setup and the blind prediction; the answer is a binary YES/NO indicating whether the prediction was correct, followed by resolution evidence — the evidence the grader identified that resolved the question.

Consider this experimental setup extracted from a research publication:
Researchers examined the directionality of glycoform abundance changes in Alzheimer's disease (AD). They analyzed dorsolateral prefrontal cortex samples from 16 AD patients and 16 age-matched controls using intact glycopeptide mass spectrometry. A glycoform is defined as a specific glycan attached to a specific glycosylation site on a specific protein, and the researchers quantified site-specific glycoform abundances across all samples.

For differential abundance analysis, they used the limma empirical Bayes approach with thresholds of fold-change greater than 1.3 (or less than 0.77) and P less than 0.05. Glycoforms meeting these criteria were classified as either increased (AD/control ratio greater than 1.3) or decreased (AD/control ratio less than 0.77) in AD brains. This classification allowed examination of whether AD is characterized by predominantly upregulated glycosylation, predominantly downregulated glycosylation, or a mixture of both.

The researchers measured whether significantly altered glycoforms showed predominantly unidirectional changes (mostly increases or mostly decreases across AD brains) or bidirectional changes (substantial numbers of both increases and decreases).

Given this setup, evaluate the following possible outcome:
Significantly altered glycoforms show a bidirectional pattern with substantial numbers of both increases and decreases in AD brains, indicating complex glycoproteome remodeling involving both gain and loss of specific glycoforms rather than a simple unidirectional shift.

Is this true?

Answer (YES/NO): NO